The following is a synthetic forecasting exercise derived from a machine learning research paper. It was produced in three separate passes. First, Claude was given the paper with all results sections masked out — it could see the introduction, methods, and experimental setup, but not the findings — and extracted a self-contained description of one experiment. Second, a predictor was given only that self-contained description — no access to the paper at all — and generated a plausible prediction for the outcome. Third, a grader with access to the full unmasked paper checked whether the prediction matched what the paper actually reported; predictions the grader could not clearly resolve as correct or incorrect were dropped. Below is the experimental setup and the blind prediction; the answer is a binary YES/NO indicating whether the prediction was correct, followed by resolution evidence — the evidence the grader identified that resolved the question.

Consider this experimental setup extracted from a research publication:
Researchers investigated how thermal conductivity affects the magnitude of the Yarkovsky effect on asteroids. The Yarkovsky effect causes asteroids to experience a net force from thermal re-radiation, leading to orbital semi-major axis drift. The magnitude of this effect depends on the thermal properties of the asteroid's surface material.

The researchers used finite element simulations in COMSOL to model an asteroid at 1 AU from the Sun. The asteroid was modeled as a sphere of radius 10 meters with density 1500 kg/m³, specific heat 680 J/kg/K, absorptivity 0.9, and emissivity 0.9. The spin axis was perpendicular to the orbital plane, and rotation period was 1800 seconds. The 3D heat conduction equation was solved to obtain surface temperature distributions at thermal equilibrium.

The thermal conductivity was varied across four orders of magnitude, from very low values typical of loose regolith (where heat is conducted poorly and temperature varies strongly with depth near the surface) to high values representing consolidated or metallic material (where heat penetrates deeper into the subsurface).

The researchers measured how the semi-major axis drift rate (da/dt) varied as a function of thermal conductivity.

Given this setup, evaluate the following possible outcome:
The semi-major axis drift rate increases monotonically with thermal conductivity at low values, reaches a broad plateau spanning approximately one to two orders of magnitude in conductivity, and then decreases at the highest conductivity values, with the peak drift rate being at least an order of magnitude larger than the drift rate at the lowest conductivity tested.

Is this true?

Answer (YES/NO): NO